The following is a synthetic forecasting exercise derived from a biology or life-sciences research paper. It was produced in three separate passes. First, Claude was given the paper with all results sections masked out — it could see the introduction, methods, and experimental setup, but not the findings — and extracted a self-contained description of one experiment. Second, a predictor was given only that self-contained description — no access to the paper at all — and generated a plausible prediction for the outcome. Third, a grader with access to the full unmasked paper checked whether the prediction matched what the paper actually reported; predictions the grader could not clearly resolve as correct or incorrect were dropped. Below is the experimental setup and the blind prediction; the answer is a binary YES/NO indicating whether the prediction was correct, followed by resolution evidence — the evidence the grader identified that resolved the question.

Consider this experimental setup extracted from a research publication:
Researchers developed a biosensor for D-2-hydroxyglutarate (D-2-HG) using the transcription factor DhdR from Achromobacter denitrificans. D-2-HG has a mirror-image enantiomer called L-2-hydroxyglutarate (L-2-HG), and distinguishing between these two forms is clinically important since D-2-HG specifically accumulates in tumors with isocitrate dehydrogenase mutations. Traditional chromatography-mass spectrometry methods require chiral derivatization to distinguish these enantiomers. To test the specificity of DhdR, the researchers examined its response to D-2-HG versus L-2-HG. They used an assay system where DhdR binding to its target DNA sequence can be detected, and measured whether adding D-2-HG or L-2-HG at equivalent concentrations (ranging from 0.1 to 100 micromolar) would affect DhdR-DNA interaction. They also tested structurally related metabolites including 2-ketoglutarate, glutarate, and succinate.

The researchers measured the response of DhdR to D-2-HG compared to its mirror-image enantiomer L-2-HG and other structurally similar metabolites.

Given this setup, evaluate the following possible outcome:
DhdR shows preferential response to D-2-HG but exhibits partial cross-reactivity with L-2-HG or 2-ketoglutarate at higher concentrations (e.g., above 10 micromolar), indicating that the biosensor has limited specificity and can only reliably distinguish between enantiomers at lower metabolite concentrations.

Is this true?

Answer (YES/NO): NO